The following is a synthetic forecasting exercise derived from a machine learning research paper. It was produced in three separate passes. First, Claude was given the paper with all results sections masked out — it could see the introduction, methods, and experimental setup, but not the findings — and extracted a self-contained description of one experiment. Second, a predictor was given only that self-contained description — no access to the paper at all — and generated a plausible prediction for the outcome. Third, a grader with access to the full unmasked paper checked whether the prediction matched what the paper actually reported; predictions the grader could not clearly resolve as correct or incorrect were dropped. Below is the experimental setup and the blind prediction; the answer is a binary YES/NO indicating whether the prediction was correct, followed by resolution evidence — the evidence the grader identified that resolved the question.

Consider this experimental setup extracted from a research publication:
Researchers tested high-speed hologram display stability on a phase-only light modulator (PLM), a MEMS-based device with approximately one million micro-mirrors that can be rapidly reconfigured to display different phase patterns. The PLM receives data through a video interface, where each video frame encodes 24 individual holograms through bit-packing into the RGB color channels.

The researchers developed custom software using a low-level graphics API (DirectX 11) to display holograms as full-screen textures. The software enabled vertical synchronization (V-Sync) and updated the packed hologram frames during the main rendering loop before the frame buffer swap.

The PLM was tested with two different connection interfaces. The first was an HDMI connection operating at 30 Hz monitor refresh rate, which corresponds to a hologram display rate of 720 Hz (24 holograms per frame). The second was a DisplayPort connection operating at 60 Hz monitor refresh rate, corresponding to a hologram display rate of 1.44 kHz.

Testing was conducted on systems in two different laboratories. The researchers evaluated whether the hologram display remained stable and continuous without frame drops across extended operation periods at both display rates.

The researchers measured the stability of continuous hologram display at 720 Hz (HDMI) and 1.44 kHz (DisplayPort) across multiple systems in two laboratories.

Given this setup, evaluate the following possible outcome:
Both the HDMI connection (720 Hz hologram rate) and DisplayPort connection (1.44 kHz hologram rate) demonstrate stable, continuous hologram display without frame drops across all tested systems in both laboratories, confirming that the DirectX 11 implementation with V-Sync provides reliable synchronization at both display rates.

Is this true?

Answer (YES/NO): NO